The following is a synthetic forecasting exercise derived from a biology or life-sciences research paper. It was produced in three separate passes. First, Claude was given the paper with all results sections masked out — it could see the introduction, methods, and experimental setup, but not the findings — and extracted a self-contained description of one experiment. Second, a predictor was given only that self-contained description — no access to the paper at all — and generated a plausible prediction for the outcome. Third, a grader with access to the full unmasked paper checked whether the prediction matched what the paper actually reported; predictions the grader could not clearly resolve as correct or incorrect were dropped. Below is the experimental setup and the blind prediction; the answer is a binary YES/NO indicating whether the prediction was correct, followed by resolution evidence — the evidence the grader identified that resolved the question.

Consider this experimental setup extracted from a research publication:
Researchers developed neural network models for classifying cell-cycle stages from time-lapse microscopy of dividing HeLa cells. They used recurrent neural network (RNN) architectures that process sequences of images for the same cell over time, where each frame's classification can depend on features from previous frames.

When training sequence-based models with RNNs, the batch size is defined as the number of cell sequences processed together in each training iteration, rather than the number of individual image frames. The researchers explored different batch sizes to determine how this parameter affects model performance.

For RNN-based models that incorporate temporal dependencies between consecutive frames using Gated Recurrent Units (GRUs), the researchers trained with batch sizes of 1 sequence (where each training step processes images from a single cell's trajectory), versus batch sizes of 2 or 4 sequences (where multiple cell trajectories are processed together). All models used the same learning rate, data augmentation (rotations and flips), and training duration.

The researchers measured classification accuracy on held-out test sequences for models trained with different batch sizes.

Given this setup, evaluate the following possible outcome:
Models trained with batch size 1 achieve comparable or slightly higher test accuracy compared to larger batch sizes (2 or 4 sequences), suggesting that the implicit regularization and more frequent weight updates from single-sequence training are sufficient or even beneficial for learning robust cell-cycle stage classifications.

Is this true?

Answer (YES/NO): NO